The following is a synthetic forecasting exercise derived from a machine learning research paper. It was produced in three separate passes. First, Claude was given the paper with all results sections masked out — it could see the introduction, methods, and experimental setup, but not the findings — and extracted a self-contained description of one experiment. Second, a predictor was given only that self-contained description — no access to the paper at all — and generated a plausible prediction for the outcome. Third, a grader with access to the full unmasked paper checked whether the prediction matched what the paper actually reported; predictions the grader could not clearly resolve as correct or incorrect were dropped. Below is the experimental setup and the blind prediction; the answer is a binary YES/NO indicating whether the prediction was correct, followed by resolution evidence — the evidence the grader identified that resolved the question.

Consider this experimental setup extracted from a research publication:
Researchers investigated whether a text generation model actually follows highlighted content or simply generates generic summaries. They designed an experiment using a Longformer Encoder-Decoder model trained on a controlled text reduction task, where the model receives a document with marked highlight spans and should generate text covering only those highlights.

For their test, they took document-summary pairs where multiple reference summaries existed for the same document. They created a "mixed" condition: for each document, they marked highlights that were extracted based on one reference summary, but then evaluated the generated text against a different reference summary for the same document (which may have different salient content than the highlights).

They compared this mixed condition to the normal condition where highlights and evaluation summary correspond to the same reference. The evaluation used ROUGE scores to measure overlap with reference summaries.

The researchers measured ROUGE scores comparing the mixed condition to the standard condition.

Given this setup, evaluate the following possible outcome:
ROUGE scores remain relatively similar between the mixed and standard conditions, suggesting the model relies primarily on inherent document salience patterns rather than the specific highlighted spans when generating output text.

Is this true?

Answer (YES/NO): NO